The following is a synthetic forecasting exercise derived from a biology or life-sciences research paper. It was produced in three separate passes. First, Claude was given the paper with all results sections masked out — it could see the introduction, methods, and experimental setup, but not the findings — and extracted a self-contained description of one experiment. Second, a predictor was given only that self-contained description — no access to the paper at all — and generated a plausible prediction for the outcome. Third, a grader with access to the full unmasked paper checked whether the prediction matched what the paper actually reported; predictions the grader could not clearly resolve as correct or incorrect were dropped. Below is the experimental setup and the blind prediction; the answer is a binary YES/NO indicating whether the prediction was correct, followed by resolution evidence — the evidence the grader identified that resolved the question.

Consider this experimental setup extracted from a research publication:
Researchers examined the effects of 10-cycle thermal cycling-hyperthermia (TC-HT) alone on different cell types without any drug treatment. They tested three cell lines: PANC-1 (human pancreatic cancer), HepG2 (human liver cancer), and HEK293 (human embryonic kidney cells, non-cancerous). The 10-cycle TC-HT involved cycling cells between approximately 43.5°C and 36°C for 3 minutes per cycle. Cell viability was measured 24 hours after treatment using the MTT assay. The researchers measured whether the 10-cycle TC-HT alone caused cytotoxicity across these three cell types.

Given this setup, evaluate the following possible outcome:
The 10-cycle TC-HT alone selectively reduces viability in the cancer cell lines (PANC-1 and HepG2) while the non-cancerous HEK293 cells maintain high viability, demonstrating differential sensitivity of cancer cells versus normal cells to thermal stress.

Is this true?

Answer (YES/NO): NO